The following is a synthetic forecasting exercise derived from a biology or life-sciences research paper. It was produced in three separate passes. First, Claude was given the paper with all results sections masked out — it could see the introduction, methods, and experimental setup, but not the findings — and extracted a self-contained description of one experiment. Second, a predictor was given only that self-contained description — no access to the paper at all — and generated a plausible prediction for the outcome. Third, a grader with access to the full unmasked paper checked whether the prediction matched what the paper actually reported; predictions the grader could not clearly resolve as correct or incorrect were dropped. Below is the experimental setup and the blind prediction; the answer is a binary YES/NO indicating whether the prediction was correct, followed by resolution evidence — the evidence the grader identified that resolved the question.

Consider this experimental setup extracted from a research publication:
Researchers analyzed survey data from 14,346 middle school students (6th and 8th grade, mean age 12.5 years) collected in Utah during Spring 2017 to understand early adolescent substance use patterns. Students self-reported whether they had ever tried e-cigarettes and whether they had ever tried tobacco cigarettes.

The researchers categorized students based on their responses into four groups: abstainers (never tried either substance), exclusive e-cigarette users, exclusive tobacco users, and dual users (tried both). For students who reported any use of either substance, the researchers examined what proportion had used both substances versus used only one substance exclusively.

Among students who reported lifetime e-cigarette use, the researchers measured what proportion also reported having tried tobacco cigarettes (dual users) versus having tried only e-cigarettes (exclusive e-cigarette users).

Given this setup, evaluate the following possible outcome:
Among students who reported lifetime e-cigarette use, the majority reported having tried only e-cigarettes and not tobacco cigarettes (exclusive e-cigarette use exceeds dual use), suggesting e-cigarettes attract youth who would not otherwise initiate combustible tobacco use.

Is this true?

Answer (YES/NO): YES